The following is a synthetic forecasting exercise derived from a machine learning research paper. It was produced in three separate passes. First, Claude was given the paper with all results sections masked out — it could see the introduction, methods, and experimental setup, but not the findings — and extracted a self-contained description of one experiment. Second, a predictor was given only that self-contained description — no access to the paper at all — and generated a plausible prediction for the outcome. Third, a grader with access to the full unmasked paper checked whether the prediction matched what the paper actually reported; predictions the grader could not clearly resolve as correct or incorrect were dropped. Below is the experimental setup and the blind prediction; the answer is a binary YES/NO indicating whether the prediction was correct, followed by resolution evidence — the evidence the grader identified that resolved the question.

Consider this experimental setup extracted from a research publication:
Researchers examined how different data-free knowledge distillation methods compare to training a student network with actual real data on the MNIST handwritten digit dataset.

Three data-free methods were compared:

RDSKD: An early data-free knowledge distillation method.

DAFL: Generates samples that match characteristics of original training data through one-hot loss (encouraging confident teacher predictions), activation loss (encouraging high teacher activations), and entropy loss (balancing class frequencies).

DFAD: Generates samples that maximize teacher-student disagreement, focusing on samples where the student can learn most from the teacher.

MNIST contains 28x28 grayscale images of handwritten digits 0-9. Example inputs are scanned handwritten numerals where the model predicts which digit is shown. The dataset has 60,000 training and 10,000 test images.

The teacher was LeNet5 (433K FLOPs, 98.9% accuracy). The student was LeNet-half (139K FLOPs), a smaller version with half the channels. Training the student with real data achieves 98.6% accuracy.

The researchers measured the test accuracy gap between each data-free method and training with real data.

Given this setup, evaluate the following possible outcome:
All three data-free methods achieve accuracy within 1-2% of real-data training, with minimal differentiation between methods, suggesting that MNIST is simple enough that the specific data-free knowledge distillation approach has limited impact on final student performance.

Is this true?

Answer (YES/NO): NO